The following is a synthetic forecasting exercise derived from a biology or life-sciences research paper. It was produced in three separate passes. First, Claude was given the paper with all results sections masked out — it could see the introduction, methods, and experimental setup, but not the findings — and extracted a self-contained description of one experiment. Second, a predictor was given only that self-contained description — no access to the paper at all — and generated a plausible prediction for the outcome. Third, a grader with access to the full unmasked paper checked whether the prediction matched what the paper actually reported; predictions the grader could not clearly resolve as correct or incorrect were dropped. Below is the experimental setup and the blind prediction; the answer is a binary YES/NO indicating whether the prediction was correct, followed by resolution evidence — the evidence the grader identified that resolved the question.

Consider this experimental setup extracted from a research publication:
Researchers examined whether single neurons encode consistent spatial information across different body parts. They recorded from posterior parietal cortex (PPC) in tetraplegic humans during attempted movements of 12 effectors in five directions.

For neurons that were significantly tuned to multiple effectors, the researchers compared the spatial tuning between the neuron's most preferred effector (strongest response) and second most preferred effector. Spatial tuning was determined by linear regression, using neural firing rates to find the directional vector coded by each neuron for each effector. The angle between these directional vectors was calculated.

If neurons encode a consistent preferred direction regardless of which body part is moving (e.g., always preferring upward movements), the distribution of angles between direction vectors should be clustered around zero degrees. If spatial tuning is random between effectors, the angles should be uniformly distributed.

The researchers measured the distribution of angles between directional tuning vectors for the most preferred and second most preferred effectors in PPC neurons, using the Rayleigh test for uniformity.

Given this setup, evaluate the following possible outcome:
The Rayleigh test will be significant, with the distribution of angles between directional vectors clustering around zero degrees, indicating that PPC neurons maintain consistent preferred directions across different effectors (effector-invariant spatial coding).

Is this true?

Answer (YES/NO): YES